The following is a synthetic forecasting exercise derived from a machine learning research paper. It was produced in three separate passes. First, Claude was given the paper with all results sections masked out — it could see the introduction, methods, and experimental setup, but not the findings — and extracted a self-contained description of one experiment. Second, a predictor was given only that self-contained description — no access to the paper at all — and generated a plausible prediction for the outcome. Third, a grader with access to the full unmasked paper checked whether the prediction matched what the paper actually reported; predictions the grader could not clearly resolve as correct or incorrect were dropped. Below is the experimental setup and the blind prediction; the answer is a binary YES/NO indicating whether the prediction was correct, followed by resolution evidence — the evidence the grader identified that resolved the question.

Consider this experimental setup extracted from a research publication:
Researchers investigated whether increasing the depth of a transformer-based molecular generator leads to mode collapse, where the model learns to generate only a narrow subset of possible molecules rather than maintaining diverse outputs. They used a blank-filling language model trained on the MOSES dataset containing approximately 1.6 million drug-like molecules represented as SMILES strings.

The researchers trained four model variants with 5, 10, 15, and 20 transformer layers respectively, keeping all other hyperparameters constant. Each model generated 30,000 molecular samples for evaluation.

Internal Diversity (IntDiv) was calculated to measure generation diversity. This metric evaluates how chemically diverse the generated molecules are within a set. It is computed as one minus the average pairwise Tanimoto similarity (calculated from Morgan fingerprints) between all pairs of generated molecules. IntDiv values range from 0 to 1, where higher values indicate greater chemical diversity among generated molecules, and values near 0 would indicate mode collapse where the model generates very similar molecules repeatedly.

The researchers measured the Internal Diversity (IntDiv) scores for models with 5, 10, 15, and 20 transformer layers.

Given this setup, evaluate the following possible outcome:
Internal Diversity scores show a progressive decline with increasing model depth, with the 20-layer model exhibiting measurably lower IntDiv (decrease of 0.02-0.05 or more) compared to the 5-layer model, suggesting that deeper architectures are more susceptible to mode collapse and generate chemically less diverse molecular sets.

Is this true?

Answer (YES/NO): NO